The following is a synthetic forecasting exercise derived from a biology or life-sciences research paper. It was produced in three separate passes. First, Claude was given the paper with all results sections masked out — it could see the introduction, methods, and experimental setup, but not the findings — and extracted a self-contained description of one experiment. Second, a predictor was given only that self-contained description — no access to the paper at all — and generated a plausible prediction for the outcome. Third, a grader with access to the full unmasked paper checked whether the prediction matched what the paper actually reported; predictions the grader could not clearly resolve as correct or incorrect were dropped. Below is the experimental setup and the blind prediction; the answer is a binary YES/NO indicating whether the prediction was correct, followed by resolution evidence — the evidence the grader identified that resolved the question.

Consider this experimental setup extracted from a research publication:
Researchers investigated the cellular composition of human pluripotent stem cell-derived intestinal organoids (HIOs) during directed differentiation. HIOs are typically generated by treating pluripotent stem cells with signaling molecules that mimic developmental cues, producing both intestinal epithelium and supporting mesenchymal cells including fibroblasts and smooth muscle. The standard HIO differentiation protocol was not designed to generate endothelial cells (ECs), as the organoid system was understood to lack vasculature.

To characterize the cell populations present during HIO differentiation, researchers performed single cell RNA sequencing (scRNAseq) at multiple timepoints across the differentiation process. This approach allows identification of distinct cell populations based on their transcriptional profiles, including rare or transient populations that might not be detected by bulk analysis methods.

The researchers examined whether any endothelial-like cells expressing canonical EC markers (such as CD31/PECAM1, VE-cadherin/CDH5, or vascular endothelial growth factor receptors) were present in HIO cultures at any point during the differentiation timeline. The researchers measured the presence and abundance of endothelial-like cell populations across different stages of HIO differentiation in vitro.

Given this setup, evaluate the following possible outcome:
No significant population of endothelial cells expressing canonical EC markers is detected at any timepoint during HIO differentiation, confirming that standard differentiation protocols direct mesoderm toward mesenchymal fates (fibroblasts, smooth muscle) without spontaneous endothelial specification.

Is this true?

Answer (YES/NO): NO